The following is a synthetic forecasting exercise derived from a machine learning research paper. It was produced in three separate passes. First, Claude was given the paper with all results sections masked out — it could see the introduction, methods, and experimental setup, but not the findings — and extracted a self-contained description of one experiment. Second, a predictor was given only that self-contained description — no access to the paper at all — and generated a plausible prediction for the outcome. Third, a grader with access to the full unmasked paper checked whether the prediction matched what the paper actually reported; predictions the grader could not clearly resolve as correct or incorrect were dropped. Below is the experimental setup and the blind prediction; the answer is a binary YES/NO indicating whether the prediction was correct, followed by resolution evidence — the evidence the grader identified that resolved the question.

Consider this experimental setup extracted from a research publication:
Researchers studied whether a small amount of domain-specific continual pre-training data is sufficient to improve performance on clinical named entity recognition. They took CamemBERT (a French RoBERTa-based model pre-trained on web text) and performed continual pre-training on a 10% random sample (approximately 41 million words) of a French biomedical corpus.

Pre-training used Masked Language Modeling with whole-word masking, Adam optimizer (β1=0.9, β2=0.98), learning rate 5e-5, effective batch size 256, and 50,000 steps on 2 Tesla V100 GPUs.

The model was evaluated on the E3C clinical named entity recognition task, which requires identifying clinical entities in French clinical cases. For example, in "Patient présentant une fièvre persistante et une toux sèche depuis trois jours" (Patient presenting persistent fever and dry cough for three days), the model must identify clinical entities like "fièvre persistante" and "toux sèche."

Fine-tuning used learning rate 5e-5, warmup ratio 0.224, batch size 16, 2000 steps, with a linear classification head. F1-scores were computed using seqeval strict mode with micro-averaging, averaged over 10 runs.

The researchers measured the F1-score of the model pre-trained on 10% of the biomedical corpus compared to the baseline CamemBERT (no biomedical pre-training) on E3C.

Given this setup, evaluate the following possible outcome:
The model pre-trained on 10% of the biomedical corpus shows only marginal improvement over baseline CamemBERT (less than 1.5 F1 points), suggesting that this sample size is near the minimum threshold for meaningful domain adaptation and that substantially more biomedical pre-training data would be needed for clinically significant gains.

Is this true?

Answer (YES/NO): YES